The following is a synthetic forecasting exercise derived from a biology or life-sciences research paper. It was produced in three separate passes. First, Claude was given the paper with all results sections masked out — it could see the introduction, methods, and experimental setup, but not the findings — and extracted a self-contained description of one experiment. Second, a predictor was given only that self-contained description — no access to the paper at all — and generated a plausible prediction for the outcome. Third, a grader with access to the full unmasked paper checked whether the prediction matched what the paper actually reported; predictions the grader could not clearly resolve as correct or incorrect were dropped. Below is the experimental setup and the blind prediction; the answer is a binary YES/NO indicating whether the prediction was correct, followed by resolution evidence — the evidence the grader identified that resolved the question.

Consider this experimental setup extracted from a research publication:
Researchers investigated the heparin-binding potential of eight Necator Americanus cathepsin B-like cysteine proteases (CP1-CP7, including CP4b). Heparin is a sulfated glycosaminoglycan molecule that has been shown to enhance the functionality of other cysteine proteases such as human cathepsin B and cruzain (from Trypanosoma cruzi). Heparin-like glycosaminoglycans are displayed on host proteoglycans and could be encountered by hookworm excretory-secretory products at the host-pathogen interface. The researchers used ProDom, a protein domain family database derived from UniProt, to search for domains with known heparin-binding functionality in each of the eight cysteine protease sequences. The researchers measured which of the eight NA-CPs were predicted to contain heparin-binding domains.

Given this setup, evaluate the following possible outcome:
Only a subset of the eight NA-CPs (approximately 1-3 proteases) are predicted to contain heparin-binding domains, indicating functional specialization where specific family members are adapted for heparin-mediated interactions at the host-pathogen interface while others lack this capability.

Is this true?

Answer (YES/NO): YES